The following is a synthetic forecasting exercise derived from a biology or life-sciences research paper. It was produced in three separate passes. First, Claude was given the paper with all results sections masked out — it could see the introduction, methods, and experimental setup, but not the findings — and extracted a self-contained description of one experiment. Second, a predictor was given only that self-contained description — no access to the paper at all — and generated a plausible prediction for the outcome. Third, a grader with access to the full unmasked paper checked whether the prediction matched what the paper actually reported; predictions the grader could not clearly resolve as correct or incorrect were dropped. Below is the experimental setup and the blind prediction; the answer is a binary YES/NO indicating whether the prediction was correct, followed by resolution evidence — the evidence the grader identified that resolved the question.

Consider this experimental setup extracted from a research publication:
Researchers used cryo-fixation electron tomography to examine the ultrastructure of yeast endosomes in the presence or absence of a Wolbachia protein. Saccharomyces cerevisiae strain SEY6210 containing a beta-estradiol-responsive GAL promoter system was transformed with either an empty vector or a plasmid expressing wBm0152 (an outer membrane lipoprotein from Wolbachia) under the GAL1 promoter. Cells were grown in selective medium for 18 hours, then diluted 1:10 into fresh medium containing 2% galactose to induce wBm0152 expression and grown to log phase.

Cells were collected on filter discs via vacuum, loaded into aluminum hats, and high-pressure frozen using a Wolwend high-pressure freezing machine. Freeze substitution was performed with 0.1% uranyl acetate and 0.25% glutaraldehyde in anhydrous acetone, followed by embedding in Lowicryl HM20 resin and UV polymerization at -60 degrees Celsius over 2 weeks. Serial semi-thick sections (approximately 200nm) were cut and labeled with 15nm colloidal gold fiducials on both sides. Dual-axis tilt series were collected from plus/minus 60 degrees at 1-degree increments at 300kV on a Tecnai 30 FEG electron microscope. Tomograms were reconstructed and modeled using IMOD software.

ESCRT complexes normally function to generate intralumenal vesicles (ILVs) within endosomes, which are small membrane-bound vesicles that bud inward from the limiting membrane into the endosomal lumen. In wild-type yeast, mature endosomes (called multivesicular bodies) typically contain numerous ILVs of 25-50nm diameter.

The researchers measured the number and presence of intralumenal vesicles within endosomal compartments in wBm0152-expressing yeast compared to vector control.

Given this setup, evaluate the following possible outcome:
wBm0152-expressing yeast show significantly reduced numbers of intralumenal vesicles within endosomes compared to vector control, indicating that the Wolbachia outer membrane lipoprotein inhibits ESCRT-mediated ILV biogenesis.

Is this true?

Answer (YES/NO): YES